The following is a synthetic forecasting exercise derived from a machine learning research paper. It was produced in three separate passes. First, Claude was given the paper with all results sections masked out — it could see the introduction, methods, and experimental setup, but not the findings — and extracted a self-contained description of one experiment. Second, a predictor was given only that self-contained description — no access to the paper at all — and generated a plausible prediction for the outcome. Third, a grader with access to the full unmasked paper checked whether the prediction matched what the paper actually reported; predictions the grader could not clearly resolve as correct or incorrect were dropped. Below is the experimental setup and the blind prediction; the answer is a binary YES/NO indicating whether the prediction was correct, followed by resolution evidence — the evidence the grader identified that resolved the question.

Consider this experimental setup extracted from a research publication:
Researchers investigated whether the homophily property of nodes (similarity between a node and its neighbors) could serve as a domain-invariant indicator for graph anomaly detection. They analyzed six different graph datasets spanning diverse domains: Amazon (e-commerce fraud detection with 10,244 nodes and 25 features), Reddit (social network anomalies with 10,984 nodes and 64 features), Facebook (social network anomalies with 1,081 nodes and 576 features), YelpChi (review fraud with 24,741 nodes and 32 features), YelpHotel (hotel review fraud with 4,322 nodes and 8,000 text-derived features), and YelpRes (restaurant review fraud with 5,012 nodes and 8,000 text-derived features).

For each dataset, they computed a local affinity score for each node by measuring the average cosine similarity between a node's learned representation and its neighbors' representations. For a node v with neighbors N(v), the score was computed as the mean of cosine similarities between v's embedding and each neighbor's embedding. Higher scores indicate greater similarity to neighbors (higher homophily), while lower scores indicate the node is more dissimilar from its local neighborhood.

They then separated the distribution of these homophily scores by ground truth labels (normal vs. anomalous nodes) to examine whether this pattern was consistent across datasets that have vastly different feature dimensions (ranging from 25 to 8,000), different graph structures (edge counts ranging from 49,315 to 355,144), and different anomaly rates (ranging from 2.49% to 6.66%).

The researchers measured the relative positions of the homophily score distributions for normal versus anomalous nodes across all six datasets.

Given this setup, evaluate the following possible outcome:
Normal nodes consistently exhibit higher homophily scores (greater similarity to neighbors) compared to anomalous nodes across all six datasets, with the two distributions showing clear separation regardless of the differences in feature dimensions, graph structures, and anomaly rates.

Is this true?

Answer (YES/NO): YES